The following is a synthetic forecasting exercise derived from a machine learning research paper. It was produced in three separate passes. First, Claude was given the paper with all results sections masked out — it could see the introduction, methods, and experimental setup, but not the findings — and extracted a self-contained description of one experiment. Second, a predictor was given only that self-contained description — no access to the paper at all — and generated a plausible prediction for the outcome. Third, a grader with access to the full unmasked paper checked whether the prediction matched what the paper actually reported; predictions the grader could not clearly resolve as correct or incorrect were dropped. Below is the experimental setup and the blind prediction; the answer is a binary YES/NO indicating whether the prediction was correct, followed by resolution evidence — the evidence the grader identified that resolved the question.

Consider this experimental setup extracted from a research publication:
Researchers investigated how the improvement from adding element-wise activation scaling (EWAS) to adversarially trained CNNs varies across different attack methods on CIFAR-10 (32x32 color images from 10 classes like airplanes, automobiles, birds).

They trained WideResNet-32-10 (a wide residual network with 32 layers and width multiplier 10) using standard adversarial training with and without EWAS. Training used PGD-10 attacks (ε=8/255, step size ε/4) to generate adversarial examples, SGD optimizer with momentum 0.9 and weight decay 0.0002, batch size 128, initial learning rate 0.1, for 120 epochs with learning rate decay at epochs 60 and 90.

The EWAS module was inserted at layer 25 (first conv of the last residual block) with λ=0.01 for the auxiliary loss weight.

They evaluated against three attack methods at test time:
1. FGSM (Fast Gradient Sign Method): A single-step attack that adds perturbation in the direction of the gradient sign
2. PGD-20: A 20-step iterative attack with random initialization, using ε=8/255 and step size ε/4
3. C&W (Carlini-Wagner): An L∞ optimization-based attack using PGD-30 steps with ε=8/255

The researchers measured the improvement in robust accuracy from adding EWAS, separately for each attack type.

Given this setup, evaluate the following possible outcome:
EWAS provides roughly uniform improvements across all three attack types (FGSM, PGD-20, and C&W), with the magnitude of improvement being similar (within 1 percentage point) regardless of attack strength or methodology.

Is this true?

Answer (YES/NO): NO